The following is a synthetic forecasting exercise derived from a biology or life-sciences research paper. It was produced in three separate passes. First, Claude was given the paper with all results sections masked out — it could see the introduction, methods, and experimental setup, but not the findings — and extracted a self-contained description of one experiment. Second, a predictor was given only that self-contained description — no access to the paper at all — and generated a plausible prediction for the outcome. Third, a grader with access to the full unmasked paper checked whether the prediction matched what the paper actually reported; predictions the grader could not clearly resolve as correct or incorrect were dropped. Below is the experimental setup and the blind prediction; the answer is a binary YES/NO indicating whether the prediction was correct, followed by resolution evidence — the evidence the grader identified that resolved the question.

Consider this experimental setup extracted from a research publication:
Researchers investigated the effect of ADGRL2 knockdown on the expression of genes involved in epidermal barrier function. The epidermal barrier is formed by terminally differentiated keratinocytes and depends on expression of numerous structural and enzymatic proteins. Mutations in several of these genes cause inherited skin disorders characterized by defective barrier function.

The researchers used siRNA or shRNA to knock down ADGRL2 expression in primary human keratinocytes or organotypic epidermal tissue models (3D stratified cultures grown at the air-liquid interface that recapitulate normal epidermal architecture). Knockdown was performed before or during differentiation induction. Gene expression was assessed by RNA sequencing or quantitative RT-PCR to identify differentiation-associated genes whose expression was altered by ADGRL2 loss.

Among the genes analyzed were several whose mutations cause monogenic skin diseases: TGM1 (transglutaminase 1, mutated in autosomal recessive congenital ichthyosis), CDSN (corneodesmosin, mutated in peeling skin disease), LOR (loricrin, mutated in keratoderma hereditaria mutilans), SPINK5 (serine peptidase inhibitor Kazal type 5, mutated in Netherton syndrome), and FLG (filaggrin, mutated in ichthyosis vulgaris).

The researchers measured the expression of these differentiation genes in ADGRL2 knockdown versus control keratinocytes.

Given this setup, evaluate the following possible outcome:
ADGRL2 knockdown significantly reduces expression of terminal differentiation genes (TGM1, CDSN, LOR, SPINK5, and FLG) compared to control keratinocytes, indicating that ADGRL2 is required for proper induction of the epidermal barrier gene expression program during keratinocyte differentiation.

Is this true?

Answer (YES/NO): YES